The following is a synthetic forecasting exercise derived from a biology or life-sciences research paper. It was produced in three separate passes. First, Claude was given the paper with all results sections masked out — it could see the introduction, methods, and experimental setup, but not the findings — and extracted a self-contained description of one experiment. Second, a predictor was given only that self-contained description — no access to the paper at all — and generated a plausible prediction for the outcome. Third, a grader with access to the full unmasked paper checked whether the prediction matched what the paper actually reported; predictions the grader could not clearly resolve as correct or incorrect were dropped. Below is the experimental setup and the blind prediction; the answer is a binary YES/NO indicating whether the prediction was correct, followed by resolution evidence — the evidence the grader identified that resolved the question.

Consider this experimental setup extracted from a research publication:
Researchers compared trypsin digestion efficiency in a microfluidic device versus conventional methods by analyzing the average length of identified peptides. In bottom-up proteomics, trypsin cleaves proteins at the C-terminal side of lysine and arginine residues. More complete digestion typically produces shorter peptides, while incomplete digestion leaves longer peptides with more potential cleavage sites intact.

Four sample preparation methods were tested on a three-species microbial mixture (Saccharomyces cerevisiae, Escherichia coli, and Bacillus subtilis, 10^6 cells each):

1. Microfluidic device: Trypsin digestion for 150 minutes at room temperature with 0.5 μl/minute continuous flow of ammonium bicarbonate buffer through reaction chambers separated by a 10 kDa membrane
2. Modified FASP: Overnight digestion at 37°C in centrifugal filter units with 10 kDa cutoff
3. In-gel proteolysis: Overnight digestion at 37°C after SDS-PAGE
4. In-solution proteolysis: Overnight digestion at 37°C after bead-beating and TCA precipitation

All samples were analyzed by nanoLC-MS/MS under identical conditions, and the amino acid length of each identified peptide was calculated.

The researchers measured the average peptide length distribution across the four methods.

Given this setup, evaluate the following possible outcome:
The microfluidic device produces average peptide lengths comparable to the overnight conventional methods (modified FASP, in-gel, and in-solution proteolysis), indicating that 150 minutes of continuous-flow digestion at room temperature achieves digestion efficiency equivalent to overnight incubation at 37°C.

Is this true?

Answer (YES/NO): NO